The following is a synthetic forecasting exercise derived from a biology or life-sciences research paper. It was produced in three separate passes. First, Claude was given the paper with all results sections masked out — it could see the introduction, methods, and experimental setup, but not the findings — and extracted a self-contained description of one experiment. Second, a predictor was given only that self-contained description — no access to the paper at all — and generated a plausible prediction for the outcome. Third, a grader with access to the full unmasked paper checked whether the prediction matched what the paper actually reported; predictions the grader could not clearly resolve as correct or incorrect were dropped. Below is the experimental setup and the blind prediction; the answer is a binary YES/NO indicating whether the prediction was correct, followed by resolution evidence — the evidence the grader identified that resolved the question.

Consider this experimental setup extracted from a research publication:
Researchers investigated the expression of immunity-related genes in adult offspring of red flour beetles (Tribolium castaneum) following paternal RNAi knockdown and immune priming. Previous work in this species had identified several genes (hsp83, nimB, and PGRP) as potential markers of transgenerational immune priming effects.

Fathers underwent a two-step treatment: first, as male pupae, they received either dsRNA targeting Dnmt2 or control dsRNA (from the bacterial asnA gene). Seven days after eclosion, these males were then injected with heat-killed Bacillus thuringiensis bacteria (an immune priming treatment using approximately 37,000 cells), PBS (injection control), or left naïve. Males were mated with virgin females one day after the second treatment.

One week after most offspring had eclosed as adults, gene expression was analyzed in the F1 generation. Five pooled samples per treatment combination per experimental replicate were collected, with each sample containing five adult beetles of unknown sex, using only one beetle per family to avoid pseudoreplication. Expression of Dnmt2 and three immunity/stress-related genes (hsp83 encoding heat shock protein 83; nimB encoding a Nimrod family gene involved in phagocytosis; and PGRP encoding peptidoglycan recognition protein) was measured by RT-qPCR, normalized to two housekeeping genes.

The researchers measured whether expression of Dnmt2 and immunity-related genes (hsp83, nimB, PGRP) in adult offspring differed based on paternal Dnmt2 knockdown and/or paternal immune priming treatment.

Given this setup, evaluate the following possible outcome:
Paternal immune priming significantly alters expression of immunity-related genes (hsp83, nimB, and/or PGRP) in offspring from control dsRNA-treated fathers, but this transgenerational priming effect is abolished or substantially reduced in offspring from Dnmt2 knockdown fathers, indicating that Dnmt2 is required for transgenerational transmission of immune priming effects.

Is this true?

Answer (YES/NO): NO